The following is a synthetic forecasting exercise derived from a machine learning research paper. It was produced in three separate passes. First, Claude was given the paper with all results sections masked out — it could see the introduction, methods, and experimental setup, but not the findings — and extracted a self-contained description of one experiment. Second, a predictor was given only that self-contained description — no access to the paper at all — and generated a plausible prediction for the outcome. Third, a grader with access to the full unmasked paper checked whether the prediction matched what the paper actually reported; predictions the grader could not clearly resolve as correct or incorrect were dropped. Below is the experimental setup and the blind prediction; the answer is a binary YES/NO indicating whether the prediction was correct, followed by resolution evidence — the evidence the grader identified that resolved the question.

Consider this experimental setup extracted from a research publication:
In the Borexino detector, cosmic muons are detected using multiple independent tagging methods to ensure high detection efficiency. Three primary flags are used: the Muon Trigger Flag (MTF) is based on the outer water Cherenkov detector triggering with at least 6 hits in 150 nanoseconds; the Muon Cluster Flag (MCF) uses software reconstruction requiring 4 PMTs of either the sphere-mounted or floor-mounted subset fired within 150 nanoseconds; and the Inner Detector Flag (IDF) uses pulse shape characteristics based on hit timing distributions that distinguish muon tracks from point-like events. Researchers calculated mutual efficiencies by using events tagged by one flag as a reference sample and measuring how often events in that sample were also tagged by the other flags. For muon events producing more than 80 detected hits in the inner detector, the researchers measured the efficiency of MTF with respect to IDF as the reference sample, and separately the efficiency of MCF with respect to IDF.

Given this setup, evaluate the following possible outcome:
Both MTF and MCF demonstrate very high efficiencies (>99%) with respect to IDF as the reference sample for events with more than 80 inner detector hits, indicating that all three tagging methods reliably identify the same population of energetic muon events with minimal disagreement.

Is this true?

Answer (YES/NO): NO